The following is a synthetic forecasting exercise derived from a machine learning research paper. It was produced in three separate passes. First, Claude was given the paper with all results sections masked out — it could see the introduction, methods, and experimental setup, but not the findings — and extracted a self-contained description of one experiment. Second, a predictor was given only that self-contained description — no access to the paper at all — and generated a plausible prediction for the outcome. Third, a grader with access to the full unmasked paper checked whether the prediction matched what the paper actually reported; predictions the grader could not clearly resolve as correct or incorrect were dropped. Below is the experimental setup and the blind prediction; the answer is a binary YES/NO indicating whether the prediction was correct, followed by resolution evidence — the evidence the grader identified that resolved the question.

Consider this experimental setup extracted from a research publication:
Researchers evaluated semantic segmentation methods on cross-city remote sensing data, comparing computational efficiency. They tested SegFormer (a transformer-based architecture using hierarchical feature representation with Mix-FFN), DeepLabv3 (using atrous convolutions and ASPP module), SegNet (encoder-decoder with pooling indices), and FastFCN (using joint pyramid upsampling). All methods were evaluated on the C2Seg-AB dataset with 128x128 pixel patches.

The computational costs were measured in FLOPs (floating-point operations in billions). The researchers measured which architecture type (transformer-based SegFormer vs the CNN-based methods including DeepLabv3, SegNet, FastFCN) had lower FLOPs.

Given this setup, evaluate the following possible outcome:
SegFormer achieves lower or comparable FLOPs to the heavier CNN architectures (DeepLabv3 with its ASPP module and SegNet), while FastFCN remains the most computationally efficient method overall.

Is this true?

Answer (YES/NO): NO